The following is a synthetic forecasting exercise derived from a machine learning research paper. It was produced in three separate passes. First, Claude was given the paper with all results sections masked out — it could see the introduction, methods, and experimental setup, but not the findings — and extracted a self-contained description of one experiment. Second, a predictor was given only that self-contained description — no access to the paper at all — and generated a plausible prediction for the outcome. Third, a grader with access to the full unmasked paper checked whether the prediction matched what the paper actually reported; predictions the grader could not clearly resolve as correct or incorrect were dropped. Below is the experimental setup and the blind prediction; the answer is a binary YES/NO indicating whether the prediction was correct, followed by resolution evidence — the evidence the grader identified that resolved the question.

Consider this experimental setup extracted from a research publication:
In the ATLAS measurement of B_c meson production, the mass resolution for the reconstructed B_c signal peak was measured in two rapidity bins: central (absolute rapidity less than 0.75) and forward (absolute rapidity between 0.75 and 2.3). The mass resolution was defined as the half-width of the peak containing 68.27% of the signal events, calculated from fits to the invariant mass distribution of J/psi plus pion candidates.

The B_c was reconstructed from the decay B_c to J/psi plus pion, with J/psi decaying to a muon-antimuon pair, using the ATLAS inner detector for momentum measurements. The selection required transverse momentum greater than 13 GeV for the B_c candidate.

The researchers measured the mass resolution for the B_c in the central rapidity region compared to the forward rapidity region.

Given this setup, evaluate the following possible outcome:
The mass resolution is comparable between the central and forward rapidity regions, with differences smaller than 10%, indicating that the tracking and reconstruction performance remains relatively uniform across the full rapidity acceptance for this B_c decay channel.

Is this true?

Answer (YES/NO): NO